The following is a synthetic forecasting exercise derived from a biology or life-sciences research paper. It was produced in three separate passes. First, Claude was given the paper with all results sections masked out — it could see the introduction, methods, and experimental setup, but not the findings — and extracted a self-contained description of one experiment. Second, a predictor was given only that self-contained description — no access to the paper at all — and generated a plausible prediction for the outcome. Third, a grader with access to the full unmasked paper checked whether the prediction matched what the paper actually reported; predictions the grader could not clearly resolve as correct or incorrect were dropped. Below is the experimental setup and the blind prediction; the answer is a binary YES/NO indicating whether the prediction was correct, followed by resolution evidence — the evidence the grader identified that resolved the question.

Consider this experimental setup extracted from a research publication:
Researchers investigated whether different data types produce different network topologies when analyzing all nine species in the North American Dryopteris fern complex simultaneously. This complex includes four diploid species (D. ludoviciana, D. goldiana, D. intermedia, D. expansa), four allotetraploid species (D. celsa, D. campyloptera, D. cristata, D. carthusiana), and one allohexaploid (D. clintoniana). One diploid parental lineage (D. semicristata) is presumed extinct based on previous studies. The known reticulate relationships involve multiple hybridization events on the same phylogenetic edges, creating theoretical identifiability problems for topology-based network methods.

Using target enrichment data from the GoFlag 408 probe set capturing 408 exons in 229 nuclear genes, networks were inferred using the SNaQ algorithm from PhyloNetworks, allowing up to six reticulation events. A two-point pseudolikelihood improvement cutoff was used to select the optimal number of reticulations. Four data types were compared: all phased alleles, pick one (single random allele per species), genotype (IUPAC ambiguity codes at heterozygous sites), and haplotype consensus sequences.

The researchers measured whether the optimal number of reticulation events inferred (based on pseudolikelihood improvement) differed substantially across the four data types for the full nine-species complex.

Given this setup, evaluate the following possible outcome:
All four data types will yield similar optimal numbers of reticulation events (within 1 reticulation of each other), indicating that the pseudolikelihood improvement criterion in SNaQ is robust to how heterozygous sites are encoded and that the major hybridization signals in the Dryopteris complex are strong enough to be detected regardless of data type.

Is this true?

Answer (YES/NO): NO